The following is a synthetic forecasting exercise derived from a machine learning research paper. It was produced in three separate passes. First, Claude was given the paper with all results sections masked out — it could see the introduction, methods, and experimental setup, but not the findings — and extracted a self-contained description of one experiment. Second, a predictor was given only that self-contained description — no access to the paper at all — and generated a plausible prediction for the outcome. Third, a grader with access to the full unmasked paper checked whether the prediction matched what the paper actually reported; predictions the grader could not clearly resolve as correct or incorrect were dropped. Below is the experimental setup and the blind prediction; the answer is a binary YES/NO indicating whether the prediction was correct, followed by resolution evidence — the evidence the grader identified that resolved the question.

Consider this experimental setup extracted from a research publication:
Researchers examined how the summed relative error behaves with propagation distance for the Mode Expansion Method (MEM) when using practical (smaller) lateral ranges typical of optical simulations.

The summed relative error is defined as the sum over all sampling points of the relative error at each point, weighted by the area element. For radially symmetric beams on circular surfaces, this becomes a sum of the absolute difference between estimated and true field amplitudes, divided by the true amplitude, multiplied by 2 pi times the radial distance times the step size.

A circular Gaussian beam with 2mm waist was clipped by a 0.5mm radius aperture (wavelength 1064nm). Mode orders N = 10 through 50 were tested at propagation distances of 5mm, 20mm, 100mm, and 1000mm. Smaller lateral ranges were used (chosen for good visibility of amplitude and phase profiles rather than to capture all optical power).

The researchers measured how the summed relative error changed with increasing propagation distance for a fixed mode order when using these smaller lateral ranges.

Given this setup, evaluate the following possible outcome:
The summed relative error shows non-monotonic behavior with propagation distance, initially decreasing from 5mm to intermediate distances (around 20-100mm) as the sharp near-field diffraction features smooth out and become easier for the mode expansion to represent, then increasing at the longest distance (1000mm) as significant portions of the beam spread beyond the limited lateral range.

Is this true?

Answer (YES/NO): NO